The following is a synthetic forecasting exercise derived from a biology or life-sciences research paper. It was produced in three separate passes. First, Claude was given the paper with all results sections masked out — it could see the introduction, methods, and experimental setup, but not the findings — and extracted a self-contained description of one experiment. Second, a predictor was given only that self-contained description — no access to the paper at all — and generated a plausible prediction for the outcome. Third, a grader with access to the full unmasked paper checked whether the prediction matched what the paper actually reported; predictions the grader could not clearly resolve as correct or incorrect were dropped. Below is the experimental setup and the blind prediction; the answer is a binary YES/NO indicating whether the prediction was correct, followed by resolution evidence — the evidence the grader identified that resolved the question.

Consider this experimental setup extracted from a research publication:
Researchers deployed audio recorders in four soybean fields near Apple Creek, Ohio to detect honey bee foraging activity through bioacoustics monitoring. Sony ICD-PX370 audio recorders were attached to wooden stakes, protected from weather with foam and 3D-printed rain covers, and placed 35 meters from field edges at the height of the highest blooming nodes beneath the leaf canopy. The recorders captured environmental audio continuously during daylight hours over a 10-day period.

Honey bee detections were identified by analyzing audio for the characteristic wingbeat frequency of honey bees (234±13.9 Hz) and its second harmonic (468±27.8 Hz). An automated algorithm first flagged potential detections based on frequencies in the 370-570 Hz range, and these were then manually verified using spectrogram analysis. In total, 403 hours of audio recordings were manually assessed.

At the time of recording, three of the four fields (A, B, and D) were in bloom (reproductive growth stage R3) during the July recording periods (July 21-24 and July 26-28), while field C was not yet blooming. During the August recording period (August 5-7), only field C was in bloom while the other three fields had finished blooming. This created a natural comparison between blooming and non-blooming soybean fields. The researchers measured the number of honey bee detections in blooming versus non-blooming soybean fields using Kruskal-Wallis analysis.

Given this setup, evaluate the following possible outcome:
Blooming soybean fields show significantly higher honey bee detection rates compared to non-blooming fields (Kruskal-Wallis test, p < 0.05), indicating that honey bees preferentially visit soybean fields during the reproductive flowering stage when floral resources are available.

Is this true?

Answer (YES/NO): YES